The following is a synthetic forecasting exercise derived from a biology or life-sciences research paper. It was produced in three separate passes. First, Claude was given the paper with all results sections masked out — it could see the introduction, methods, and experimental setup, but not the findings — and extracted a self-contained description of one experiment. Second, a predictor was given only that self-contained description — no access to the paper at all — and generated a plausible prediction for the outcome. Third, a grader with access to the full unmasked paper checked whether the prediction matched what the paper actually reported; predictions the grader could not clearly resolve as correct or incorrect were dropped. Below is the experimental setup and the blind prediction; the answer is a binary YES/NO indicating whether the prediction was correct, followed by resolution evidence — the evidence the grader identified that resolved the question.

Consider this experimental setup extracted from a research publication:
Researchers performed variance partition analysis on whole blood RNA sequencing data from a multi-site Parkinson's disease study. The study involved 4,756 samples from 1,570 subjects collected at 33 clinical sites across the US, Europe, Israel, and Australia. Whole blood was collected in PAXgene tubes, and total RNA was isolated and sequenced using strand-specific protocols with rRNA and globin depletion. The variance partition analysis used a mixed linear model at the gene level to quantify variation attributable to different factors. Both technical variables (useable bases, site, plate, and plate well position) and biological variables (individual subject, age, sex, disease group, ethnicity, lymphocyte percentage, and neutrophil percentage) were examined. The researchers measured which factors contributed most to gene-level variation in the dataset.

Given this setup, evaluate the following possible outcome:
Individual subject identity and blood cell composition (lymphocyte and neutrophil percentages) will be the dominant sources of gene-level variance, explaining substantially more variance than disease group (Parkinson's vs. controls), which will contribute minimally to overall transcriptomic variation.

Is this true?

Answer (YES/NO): NO